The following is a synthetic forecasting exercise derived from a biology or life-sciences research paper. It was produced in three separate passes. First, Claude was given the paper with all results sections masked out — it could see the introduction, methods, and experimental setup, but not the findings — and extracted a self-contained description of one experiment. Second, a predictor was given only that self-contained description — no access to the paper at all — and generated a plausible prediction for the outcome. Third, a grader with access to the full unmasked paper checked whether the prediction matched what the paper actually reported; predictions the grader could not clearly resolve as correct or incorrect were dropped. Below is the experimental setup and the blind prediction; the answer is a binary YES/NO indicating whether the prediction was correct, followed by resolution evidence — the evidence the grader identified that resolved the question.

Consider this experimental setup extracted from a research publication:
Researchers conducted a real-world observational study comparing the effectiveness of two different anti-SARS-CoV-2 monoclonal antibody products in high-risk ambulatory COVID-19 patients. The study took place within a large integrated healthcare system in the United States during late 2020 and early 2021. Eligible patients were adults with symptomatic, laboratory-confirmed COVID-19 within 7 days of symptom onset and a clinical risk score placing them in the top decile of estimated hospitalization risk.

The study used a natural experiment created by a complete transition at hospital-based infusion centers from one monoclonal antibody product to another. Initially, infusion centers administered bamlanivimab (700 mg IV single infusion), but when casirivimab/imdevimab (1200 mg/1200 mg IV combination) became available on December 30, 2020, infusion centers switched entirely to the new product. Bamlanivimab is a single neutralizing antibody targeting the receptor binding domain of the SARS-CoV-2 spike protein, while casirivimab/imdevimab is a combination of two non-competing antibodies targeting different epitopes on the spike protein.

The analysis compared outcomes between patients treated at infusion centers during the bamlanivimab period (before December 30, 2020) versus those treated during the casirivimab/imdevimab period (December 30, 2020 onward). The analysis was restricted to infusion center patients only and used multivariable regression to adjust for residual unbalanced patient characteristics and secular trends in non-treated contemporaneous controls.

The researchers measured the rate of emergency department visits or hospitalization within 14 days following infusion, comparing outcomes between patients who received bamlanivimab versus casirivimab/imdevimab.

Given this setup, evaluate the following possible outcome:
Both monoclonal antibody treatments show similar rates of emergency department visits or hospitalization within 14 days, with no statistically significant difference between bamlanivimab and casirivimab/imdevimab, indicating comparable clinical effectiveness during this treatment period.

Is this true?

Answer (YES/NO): YES